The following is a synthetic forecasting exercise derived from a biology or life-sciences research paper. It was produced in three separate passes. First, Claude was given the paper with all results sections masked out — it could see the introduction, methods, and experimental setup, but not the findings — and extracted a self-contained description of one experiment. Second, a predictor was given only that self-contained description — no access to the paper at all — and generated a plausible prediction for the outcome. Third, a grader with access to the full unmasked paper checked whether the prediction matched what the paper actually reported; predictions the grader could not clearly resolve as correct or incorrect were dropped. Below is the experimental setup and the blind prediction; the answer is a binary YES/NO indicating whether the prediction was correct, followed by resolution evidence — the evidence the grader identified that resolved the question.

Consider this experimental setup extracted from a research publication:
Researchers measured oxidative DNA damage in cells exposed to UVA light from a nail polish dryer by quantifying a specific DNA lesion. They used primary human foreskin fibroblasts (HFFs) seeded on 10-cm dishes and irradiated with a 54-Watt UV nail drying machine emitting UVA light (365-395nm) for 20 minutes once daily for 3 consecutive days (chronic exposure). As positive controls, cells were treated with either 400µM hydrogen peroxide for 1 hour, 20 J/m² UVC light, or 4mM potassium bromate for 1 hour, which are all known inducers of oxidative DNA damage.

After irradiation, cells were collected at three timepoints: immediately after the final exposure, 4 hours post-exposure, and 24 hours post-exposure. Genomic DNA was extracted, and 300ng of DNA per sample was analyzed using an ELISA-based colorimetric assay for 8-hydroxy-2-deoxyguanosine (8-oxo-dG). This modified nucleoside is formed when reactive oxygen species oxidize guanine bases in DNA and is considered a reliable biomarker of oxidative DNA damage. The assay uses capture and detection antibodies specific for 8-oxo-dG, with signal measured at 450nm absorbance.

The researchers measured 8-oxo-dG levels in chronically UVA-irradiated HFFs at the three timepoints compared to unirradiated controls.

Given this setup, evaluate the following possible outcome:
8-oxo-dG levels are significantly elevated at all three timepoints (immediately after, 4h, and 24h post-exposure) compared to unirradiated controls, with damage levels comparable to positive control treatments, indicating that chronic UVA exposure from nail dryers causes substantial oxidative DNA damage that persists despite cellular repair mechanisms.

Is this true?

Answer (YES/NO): YES